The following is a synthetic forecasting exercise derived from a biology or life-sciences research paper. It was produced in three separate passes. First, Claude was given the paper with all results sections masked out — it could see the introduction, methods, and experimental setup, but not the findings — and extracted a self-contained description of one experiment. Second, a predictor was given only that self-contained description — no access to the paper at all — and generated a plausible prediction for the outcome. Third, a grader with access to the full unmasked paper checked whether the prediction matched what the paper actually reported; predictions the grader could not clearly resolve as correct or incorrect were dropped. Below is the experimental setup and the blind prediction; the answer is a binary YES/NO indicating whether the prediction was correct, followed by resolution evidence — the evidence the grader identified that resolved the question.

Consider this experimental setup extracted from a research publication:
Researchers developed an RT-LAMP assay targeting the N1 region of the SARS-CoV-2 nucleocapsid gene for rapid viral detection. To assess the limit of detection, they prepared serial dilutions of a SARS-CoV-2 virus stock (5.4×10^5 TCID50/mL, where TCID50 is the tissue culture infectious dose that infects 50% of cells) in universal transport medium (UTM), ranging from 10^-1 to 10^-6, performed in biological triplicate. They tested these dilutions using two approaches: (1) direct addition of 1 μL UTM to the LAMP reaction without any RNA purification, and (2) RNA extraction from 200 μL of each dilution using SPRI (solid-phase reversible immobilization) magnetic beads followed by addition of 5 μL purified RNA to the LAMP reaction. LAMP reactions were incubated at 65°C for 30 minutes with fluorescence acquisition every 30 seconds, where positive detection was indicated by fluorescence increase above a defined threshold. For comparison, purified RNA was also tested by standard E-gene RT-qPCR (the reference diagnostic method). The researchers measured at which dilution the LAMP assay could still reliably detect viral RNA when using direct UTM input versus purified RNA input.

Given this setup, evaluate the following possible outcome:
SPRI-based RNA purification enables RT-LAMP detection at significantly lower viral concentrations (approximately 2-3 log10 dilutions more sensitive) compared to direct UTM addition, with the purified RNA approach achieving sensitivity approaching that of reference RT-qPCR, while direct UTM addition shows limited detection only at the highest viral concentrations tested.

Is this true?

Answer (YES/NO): NO